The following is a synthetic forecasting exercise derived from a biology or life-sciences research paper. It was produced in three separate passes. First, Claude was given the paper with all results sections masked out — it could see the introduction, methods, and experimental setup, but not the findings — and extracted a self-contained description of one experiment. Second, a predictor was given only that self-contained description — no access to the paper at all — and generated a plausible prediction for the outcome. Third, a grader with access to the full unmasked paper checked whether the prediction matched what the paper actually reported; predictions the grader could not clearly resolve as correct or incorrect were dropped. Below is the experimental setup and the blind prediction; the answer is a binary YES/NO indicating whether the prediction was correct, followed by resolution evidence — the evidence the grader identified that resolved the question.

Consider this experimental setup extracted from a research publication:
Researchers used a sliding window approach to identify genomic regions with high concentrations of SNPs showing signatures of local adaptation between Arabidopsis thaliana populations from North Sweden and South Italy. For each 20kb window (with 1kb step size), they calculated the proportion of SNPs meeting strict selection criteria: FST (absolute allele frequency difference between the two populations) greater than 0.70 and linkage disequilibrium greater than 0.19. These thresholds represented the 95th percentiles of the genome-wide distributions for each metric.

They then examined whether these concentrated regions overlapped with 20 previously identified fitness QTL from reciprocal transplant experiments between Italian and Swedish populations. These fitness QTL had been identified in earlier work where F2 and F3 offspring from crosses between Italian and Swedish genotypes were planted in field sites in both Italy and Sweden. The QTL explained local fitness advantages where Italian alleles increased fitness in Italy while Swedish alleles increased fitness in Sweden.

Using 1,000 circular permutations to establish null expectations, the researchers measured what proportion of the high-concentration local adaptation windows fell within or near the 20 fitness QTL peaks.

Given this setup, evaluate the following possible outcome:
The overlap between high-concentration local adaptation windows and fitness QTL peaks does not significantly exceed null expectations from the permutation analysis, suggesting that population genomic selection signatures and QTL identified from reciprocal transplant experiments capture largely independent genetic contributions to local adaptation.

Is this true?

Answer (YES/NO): NO